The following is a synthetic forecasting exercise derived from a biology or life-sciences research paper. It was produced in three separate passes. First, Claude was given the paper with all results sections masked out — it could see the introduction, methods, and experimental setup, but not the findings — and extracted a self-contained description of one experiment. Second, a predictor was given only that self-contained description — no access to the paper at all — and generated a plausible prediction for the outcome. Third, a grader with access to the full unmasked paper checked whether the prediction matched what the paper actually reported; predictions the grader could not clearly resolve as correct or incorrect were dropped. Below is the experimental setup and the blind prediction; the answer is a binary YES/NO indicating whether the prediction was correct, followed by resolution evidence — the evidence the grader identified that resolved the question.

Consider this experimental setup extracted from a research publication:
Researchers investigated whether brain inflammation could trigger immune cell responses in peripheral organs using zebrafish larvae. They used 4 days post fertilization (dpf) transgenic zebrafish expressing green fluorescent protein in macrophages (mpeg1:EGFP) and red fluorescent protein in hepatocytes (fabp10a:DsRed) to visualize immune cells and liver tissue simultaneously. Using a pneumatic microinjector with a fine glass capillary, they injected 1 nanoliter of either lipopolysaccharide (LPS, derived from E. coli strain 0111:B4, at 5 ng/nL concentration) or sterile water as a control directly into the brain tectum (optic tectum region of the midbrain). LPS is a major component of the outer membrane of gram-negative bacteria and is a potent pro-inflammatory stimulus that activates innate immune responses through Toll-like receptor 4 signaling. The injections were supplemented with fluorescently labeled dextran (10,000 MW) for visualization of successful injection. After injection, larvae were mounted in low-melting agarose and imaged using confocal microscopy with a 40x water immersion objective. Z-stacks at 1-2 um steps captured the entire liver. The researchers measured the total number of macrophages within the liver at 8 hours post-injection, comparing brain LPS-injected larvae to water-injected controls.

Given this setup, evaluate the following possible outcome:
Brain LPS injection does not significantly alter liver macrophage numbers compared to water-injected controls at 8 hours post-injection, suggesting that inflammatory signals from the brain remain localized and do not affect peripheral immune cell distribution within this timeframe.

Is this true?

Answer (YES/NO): NO